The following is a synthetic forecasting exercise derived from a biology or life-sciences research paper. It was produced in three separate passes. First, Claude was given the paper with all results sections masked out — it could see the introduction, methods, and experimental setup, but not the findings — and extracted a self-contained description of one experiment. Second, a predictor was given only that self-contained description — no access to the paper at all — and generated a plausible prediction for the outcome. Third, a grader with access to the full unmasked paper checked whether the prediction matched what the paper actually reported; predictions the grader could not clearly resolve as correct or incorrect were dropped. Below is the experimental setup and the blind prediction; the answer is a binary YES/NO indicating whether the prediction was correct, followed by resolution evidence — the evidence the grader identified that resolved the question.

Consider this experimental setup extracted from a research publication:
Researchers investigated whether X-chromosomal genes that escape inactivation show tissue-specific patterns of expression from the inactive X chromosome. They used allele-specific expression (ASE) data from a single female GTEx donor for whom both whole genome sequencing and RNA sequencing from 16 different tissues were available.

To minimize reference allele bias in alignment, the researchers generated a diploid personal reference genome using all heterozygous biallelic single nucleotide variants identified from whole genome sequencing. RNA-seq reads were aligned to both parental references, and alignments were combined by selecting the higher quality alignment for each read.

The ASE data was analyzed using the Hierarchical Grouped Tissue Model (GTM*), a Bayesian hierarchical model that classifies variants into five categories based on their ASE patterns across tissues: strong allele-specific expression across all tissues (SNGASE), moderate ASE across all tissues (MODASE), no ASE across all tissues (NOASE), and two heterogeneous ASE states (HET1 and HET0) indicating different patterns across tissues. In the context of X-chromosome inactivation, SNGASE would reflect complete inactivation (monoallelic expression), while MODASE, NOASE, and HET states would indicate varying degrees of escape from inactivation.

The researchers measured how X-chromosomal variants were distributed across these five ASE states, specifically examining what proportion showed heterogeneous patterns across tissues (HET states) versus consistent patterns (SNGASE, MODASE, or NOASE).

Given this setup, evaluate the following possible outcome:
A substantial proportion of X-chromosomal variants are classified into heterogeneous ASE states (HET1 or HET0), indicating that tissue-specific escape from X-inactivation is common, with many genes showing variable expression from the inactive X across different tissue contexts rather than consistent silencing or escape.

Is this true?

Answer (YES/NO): NO